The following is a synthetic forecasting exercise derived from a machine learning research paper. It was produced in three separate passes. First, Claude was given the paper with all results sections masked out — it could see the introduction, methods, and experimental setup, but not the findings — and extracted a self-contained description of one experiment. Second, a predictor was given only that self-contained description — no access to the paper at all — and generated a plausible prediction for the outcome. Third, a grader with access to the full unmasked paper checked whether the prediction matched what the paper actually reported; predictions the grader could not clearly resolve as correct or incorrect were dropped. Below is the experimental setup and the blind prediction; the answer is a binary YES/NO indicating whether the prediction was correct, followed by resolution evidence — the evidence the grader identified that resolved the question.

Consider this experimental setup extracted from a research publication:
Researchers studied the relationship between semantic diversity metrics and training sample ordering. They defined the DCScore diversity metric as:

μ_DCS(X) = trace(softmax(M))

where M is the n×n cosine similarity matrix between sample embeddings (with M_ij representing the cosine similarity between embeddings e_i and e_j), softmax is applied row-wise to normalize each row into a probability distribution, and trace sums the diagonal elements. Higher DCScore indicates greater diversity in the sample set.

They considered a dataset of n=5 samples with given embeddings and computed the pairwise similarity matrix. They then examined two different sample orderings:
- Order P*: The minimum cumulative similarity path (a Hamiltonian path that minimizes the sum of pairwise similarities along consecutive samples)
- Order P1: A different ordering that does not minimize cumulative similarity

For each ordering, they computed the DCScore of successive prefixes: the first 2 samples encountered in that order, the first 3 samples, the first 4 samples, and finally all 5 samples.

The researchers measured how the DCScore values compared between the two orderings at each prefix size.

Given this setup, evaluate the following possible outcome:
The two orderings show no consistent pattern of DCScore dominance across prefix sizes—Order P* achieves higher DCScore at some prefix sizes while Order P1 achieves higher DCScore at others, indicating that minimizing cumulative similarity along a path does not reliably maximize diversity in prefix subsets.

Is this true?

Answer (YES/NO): NO